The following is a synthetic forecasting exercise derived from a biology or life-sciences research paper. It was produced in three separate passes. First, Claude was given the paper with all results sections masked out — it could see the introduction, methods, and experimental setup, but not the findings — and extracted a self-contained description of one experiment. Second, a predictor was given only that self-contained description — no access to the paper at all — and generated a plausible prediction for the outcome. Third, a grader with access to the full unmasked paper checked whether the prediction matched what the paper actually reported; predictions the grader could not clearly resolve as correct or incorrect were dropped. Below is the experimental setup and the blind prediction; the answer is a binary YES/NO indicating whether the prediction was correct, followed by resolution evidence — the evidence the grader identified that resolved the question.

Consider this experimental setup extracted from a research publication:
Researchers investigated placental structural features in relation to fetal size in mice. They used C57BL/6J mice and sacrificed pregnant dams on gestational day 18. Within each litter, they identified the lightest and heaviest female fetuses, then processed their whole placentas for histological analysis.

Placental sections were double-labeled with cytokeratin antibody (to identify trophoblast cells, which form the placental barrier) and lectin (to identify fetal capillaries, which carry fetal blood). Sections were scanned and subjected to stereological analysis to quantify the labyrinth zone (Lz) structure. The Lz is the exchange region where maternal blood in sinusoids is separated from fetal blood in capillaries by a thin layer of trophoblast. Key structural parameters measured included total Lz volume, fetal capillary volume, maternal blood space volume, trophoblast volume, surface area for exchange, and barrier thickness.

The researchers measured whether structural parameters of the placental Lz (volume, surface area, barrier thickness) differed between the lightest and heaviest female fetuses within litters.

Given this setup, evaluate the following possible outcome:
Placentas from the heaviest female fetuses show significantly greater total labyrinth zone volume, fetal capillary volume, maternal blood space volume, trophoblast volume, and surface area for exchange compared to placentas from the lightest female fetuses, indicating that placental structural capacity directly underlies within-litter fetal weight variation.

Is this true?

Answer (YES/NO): NO